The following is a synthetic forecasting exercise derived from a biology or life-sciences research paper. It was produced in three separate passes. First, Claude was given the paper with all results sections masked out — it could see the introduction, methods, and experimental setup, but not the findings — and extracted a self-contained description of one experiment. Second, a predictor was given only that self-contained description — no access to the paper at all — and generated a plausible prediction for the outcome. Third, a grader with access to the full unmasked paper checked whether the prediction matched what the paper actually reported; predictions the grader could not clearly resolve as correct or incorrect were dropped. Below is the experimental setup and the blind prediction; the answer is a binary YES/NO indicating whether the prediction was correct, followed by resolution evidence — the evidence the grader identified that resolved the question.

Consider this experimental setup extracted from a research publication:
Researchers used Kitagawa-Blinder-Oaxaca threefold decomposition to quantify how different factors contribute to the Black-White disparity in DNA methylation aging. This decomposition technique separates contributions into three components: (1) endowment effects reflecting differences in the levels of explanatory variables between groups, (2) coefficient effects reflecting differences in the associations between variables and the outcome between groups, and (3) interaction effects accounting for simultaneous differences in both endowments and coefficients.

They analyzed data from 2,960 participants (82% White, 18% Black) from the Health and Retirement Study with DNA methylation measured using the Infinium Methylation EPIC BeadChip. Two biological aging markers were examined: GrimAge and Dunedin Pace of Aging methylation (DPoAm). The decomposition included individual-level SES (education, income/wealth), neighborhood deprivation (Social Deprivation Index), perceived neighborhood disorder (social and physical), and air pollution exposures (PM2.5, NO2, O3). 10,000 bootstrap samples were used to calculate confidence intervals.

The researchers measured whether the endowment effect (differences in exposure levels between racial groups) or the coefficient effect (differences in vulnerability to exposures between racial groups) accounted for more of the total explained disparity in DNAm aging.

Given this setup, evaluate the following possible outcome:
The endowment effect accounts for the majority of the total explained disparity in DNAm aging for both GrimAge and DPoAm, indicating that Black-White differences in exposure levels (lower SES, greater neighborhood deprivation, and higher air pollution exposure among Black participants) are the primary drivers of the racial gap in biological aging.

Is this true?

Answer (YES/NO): NO